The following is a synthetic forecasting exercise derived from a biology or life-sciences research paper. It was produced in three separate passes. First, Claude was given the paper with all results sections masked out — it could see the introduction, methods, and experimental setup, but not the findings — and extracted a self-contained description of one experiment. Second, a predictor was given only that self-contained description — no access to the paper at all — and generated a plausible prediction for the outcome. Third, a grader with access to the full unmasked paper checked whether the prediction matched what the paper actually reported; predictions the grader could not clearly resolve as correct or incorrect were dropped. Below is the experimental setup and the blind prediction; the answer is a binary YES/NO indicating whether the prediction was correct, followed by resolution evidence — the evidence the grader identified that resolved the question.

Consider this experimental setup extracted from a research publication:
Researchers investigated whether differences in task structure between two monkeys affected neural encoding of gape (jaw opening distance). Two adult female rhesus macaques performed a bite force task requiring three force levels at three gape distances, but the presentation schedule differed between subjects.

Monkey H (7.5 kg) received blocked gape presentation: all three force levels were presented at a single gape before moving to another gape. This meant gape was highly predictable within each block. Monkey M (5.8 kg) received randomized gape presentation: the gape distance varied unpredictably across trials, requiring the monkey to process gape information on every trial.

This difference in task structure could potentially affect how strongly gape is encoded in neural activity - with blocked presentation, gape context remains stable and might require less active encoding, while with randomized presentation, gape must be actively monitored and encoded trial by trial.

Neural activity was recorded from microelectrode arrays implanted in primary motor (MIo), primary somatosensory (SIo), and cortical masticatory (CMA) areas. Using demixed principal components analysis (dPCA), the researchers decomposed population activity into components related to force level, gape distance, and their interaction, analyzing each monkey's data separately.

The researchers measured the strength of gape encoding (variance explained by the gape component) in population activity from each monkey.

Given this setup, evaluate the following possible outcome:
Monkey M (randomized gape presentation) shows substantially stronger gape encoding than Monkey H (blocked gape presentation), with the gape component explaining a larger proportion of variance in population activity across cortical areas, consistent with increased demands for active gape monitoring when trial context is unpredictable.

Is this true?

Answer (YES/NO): YES